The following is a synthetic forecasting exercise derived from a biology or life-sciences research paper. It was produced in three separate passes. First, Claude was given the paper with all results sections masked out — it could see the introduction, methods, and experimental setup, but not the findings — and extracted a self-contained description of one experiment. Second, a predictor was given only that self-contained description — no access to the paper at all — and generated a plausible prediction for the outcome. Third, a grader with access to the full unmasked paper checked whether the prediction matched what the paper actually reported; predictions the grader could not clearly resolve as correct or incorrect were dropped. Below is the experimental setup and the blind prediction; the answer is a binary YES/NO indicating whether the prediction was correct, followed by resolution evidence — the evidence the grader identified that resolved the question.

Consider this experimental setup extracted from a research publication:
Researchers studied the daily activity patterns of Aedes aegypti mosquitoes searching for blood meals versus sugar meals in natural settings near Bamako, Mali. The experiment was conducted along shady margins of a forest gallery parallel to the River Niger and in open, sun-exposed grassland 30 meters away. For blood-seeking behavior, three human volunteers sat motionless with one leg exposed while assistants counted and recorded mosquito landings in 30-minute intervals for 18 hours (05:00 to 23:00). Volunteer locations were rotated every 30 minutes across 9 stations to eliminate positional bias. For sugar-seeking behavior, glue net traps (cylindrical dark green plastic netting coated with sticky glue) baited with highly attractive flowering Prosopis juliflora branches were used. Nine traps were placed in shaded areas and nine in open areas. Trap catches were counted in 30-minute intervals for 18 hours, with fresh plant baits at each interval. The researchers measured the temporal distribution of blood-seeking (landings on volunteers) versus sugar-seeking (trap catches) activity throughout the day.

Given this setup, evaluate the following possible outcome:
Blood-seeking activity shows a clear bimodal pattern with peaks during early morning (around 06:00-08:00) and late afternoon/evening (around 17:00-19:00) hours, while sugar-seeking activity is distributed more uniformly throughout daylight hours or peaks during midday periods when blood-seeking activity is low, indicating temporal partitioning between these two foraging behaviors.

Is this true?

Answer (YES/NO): NO